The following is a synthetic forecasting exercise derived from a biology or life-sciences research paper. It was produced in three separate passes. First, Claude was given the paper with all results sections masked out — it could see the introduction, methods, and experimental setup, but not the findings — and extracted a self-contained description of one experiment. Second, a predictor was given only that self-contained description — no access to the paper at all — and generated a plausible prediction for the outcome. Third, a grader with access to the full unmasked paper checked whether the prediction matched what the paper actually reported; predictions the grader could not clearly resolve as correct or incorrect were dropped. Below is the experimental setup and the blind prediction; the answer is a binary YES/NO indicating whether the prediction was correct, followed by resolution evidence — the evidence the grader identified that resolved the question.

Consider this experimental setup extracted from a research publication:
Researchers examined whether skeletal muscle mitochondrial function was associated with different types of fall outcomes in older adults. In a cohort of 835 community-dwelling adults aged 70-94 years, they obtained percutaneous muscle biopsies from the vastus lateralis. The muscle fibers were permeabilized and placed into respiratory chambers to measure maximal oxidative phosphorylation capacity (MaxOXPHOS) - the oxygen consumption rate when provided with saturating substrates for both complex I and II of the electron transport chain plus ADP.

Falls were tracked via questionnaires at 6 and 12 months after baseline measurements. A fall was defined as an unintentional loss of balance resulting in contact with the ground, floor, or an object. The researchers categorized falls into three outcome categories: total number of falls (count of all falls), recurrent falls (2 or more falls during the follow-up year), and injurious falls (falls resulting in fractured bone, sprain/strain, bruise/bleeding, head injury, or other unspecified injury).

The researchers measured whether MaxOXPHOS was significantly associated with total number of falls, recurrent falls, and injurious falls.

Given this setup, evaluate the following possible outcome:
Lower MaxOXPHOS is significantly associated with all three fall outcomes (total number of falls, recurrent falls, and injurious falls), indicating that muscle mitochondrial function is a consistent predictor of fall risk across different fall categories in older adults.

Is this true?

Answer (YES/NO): NO